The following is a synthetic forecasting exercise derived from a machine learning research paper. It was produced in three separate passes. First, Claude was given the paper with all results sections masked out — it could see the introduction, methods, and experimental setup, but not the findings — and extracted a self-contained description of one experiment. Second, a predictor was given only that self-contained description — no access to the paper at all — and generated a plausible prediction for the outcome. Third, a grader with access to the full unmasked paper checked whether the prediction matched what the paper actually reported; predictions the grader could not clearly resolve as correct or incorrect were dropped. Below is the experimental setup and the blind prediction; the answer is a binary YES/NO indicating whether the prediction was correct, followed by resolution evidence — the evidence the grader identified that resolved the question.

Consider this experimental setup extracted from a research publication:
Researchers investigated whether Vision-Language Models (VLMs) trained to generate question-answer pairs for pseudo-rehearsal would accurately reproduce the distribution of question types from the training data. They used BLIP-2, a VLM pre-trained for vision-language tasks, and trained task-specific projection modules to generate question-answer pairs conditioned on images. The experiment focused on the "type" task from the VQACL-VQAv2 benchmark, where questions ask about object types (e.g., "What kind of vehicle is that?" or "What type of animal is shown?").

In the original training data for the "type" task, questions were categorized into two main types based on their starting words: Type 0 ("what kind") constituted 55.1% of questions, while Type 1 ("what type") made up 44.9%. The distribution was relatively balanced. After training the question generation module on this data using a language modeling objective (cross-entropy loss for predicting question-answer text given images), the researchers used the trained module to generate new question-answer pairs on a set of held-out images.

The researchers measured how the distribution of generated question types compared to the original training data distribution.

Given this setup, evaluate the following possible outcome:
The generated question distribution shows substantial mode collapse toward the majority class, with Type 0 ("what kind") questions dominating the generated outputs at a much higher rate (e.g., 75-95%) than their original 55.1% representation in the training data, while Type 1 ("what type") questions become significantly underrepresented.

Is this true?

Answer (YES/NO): YES